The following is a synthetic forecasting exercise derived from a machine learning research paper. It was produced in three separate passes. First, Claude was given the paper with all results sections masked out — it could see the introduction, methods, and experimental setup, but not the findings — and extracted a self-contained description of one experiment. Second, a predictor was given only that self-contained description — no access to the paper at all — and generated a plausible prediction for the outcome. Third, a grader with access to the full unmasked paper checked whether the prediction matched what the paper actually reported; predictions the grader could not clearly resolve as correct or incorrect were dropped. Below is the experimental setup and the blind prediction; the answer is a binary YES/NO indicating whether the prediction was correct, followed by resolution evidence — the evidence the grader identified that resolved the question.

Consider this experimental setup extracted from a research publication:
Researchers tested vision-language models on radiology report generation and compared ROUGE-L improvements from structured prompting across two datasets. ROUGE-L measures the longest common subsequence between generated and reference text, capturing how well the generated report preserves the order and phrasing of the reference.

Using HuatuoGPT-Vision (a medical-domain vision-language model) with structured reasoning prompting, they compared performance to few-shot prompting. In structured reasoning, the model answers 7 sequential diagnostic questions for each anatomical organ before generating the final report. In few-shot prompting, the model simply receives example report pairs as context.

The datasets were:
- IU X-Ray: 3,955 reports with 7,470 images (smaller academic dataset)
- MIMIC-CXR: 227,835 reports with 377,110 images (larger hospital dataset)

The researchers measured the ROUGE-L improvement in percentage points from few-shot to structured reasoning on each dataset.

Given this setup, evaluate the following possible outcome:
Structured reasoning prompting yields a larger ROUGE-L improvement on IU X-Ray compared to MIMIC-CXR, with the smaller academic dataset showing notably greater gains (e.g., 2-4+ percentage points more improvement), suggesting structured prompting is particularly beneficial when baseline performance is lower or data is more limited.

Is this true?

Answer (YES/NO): YES